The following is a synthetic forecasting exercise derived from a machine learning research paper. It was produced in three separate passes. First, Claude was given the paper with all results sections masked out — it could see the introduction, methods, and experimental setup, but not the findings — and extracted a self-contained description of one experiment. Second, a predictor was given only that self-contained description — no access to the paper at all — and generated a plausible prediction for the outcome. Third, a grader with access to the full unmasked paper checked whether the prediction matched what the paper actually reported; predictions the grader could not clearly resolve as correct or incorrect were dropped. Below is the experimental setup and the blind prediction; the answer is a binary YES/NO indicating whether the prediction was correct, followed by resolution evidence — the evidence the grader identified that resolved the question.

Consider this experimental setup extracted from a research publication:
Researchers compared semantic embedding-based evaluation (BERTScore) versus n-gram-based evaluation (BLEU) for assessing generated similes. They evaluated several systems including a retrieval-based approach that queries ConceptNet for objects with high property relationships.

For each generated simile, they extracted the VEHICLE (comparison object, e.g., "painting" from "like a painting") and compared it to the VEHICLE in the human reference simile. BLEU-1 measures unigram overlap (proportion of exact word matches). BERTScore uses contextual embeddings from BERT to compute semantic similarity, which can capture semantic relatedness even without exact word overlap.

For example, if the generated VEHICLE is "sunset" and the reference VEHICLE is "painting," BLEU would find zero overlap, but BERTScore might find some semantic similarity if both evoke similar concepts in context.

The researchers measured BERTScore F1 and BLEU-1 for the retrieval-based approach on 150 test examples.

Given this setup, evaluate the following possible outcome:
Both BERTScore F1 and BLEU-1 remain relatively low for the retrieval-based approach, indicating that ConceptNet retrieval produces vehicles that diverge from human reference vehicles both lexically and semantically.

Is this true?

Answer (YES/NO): YES